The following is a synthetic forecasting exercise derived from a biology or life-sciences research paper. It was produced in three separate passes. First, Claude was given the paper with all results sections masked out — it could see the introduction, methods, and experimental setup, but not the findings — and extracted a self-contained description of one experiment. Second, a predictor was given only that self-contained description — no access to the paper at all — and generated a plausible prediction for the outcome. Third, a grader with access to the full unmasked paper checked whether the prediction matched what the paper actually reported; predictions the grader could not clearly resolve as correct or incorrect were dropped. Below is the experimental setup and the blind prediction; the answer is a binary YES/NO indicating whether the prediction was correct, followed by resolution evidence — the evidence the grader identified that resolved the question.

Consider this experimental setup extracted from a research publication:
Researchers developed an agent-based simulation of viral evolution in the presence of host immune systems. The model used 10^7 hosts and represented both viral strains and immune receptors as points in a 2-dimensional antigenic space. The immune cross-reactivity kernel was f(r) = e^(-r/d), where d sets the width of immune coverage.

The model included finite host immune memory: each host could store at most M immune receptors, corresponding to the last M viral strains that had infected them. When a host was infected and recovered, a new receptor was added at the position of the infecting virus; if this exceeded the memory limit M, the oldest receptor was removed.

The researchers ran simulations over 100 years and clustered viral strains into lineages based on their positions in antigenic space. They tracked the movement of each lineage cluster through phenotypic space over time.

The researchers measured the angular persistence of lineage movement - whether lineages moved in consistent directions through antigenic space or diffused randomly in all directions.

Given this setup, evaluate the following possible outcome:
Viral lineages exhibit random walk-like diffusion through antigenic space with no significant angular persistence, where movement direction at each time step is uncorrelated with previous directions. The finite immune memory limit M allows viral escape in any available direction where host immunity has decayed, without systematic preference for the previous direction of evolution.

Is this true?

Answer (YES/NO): NO